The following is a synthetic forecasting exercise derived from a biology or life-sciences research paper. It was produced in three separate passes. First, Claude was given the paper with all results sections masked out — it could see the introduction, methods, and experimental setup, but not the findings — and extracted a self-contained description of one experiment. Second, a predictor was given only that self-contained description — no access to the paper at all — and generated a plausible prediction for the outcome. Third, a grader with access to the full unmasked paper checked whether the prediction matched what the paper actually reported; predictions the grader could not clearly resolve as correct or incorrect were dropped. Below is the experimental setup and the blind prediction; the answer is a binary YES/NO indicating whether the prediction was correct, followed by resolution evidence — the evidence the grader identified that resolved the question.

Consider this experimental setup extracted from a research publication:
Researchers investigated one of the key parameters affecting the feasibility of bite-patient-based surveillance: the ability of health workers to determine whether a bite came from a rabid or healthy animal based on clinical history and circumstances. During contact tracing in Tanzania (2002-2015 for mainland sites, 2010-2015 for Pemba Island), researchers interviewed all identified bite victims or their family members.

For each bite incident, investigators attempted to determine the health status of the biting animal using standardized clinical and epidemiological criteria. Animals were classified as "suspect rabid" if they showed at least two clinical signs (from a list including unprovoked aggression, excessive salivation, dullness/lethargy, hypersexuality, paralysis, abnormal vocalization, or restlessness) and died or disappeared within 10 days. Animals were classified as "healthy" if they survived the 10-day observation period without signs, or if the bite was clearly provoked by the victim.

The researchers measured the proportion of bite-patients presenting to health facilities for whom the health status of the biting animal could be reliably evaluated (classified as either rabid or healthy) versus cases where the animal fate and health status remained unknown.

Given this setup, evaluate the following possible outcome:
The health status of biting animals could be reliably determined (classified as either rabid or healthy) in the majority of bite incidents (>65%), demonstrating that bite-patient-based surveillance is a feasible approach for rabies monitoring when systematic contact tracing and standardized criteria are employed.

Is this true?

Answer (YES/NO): YES